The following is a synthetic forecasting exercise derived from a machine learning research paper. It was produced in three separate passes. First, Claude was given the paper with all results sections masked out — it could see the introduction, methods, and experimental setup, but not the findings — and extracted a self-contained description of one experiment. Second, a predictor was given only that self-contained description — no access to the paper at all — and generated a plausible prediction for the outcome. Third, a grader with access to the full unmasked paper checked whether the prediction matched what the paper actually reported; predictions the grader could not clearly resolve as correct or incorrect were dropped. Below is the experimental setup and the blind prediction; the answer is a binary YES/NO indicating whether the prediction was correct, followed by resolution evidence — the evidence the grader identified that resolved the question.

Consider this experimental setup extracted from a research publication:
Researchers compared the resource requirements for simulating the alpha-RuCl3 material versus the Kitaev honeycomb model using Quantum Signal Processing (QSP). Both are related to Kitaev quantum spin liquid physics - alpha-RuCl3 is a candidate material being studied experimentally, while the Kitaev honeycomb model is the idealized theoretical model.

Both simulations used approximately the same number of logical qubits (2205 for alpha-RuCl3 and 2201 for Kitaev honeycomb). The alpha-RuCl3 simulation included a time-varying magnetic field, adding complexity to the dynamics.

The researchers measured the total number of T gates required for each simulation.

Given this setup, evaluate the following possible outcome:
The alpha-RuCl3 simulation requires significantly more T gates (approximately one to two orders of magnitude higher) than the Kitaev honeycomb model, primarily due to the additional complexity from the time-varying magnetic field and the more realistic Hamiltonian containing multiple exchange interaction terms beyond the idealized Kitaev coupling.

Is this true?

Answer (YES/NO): YES